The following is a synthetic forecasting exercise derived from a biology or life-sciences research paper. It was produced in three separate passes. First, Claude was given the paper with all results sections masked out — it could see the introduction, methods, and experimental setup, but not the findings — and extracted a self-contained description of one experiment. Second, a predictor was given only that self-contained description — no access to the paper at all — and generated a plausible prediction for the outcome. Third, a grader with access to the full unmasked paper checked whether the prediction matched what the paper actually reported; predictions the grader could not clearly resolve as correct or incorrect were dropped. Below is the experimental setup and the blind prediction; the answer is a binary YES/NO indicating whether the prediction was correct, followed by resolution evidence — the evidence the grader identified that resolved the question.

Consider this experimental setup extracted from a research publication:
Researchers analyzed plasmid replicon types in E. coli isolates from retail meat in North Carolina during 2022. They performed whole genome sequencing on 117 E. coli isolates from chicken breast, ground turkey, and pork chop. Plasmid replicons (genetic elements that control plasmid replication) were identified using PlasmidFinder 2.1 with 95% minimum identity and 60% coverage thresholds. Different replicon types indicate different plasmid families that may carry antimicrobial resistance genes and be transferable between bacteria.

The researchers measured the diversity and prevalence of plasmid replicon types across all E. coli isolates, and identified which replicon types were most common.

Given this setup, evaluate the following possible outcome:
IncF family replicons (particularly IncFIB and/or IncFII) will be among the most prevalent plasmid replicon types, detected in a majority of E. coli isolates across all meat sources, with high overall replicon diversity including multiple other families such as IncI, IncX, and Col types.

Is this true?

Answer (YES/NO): YES